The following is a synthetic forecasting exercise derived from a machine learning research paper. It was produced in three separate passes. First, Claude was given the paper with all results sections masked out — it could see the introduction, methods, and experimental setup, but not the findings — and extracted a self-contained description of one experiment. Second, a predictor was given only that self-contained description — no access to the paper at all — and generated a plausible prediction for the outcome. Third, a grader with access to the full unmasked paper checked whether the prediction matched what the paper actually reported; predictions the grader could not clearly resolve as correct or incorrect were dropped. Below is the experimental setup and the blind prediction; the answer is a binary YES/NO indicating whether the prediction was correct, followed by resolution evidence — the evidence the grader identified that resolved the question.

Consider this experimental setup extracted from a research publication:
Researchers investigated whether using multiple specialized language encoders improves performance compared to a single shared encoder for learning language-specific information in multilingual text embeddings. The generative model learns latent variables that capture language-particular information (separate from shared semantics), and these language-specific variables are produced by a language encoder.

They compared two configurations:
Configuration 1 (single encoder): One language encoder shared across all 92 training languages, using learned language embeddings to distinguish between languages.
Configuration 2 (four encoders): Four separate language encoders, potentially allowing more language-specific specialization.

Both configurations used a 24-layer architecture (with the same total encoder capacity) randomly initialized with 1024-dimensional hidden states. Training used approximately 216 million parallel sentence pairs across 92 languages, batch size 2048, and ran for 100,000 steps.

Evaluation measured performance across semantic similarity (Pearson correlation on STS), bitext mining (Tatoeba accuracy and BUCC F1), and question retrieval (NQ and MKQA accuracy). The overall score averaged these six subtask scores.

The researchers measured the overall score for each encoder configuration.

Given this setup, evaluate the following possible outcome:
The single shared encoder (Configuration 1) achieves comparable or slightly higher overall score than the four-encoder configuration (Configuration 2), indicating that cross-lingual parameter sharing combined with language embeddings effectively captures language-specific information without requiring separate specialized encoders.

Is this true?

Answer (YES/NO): YES